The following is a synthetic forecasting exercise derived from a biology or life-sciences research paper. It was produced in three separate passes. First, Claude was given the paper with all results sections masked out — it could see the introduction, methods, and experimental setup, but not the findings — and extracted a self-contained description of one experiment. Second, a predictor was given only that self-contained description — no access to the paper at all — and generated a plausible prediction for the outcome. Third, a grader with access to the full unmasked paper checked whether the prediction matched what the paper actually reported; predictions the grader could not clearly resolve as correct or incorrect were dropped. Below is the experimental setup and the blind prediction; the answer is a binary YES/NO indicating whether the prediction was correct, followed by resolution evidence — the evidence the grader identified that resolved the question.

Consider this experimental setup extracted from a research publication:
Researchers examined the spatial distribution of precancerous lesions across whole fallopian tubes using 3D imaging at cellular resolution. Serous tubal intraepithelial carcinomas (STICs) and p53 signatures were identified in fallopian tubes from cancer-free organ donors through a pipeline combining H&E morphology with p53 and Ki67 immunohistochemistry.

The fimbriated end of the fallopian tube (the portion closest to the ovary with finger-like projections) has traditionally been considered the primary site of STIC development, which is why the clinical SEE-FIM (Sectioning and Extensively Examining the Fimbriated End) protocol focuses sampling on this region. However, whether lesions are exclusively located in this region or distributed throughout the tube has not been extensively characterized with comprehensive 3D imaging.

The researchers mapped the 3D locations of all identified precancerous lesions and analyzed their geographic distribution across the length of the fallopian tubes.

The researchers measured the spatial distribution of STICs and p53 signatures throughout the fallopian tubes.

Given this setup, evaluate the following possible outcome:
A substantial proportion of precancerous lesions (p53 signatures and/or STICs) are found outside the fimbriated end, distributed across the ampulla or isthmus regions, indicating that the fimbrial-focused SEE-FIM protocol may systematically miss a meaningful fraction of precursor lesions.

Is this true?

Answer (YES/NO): YES